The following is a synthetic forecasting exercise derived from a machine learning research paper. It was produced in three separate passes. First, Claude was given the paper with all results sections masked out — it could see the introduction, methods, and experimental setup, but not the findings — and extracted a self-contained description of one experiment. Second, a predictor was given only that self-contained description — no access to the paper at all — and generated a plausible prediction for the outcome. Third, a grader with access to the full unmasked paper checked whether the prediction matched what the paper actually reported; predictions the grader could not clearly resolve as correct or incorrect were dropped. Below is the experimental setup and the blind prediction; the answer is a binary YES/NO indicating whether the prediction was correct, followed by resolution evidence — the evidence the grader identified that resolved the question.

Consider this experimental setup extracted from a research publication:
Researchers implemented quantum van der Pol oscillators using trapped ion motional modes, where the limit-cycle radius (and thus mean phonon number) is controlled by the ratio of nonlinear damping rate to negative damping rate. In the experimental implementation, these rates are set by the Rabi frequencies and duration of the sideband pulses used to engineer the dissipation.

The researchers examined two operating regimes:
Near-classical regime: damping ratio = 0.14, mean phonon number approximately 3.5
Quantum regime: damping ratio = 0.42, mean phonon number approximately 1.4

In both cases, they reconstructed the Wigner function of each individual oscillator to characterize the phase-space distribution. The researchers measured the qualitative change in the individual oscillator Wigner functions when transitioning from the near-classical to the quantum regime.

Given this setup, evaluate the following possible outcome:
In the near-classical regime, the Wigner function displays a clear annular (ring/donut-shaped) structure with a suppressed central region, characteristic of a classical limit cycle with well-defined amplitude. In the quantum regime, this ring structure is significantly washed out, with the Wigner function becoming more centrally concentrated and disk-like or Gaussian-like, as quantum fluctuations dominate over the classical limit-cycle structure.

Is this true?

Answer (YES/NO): NO